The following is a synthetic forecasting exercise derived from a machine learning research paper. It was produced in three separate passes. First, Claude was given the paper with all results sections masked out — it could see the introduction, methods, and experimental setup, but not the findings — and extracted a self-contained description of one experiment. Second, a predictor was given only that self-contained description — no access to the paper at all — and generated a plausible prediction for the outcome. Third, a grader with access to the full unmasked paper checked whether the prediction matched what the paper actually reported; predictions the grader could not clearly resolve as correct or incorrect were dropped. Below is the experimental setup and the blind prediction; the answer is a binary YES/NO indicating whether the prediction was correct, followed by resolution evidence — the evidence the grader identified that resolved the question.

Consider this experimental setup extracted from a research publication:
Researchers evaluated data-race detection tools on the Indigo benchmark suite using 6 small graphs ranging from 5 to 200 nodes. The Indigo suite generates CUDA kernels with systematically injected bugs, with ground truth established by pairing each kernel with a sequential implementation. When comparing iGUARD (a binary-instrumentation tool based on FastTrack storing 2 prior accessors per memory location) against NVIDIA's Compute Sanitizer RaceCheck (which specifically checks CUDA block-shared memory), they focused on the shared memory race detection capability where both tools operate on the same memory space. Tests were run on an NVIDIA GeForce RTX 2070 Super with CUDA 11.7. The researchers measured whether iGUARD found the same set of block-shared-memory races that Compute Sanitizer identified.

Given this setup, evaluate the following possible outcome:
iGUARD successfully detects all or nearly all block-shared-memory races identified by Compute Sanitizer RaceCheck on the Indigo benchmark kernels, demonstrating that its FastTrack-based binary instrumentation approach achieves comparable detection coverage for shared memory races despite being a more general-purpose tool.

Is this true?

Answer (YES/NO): YES